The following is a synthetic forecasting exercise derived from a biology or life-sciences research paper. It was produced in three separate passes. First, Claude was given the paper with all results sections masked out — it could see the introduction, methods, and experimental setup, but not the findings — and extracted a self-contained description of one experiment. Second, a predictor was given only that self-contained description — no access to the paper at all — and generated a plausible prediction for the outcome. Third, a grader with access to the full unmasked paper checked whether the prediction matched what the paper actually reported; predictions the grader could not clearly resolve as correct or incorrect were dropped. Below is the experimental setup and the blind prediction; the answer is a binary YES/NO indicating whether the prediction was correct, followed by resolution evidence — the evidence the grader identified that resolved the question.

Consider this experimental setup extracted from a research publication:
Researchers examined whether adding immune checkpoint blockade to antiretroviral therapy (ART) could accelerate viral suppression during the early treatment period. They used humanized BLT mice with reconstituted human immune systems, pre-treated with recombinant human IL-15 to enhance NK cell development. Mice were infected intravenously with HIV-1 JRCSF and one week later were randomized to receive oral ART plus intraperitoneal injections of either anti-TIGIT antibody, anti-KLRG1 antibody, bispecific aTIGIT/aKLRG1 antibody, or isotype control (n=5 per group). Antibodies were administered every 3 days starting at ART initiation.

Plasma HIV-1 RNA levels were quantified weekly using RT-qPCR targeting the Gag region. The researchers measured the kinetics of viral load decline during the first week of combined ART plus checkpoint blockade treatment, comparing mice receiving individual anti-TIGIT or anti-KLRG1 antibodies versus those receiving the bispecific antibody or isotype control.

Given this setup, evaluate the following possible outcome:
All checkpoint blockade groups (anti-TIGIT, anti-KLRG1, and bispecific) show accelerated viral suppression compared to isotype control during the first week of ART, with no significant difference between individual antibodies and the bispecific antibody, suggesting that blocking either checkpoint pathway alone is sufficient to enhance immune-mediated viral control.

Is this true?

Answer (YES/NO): NO